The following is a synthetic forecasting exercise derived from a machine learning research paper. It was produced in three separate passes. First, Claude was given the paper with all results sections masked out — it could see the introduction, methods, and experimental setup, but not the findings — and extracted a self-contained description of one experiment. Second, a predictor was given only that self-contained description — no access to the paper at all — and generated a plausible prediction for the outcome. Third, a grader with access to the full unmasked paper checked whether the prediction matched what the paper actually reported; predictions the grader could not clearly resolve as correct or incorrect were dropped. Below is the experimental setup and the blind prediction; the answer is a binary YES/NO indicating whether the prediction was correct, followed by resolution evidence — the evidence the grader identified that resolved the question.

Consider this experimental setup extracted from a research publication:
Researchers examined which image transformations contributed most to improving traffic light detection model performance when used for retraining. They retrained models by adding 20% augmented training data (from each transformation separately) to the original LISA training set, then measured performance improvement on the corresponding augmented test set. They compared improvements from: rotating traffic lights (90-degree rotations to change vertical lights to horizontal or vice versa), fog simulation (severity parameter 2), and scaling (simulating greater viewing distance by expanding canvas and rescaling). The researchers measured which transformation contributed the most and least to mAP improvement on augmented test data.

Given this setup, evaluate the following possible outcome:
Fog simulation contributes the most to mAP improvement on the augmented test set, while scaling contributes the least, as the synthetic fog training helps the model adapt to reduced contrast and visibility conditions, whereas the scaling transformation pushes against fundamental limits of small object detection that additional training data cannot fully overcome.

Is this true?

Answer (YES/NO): NO